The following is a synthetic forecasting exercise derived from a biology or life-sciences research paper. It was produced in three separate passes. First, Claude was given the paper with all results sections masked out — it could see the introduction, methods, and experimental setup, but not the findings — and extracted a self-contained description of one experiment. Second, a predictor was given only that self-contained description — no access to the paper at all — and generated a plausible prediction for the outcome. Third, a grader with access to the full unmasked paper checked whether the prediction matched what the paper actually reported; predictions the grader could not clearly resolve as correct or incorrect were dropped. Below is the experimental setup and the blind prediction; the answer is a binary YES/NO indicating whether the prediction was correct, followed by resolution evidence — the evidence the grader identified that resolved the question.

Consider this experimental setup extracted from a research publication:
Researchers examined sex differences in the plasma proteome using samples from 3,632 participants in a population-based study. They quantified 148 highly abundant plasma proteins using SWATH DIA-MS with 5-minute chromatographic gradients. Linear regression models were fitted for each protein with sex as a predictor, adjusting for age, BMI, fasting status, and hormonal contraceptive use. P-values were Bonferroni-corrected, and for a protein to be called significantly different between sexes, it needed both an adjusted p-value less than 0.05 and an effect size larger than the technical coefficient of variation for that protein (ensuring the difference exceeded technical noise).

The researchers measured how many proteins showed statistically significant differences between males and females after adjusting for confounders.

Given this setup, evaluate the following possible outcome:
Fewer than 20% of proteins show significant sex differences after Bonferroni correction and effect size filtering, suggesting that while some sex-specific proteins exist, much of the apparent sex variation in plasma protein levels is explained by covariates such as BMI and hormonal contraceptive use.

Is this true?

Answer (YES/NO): YES